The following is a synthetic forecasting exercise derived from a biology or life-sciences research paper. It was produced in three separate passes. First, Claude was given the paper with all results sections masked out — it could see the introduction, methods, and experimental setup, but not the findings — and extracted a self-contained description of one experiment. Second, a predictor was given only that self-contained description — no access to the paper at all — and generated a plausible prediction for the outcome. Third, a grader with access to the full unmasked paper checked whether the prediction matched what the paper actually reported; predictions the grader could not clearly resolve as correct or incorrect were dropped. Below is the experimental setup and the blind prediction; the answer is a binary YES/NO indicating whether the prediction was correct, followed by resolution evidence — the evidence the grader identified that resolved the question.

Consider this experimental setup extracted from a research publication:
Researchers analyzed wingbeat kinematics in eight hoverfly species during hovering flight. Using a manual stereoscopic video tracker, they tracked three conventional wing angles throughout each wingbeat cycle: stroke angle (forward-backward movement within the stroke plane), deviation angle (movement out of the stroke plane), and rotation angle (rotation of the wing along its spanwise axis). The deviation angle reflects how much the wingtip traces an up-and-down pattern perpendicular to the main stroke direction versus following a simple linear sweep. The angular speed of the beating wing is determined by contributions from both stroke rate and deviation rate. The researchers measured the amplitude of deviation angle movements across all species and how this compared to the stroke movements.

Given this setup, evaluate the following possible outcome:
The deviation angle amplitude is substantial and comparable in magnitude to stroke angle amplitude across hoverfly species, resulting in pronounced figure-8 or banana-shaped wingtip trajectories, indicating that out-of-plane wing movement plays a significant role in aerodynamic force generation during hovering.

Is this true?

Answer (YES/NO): NO